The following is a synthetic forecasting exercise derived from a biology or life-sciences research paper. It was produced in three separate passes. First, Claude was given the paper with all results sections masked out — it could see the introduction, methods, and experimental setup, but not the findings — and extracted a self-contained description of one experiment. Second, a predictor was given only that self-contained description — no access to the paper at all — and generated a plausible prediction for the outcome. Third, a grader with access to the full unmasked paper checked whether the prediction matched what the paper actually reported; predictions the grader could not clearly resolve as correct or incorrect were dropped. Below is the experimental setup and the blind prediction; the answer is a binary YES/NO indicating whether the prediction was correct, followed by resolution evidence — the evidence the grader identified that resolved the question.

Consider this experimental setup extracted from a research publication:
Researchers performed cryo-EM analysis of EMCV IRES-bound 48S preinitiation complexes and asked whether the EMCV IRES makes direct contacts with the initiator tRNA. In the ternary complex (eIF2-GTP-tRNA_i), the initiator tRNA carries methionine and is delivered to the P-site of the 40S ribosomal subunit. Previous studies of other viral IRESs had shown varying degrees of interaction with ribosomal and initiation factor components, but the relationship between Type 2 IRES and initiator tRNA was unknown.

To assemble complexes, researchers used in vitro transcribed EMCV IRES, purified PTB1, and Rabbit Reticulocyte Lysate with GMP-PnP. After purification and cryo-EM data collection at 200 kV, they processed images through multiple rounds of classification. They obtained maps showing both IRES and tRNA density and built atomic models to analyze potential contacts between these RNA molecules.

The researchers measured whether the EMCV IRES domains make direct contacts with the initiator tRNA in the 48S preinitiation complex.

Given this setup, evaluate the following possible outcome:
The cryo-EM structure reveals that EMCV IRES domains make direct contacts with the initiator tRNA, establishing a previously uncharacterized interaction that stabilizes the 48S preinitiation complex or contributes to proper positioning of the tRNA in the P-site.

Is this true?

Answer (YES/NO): YES